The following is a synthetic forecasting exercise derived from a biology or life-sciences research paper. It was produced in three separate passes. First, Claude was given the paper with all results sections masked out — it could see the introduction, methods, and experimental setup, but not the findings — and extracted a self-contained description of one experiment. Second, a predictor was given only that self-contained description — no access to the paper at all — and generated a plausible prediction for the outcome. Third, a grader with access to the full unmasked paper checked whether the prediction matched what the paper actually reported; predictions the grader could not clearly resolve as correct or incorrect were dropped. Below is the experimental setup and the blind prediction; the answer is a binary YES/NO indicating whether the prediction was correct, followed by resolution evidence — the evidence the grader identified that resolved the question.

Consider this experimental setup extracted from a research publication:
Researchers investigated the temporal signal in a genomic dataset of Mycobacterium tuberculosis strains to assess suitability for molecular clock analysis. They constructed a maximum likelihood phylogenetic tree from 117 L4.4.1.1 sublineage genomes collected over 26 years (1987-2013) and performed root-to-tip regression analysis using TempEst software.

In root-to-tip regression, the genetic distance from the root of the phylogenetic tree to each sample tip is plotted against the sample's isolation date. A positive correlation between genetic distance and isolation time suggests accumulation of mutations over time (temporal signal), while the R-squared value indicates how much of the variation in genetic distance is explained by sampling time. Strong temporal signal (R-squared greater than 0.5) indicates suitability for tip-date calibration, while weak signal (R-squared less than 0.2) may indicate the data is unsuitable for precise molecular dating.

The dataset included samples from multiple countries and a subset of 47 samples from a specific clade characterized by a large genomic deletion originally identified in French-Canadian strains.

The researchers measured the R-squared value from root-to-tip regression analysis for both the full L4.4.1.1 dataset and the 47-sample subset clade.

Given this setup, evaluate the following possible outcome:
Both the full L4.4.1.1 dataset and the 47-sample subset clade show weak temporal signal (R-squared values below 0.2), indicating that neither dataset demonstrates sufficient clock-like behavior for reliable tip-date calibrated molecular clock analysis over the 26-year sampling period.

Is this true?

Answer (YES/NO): NO